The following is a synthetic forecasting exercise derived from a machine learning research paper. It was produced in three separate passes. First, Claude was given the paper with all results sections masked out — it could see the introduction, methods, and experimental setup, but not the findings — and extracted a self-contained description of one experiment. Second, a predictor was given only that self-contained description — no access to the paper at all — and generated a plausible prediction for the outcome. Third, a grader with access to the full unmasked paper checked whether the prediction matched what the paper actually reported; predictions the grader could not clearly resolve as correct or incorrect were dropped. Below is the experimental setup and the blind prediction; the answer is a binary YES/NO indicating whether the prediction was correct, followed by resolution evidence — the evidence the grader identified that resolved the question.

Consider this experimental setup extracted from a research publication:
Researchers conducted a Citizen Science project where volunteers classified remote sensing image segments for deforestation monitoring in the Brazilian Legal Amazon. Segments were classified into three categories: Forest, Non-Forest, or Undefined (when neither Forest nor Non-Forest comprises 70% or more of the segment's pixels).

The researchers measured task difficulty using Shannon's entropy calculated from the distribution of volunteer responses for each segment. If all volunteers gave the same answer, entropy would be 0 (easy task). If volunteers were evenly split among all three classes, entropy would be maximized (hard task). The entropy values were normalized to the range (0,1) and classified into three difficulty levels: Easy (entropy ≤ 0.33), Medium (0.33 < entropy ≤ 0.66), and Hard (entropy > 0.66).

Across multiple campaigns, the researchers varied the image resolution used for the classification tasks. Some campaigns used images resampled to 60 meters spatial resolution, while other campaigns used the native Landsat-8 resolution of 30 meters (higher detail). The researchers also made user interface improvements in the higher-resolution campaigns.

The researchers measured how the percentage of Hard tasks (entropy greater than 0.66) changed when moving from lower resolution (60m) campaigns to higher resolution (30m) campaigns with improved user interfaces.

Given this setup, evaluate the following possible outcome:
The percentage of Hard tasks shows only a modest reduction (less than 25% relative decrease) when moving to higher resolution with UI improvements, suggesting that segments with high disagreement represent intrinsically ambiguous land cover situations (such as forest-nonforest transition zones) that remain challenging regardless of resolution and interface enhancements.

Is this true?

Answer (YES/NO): NO